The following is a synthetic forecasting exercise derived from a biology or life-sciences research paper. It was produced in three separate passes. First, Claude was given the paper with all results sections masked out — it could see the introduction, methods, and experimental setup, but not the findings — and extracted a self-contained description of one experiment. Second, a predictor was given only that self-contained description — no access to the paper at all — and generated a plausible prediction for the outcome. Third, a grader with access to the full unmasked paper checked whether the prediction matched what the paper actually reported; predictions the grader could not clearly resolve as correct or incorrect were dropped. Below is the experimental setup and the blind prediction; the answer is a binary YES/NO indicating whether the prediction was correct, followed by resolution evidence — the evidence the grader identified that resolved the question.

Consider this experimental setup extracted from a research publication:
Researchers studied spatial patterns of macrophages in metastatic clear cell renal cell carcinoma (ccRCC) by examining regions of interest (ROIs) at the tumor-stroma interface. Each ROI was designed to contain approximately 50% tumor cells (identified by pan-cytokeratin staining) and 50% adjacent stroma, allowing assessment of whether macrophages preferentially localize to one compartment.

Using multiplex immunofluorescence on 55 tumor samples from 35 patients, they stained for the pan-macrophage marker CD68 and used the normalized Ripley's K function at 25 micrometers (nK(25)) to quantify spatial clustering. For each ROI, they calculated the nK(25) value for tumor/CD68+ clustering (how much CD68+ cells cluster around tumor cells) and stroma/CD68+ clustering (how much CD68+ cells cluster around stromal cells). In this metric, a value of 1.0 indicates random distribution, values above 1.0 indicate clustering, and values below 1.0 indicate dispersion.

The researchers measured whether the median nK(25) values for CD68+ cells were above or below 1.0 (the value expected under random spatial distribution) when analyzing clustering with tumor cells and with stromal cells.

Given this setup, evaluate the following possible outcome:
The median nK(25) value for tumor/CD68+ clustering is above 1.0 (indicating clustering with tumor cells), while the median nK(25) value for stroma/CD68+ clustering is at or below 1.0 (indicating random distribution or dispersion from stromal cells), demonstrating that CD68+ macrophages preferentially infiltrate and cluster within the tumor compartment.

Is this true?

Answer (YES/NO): YES